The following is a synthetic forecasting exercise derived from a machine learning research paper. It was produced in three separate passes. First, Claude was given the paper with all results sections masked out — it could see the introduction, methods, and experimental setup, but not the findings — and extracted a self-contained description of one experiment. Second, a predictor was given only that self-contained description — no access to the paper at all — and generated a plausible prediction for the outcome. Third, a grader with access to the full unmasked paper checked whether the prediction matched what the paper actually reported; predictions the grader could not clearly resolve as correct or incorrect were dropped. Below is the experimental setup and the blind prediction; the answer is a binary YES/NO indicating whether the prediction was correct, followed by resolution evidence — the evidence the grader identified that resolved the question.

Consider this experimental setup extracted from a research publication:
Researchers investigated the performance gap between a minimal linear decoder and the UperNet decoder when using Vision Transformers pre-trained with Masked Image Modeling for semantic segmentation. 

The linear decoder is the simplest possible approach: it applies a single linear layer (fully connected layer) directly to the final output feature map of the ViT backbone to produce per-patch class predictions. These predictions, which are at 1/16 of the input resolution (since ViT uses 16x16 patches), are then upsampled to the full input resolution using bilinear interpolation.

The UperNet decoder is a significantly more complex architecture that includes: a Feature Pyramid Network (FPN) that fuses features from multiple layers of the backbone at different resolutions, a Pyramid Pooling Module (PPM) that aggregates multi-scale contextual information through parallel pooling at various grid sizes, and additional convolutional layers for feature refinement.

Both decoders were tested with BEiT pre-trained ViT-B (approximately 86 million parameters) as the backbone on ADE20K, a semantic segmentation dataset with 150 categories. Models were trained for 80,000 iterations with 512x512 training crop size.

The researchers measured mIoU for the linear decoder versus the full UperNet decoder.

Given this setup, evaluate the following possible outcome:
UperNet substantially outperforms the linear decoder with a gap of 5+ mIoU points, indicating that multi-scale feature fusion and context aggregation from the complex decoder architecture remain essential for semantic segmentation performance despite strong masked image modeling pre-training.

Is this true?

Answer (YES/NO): NO